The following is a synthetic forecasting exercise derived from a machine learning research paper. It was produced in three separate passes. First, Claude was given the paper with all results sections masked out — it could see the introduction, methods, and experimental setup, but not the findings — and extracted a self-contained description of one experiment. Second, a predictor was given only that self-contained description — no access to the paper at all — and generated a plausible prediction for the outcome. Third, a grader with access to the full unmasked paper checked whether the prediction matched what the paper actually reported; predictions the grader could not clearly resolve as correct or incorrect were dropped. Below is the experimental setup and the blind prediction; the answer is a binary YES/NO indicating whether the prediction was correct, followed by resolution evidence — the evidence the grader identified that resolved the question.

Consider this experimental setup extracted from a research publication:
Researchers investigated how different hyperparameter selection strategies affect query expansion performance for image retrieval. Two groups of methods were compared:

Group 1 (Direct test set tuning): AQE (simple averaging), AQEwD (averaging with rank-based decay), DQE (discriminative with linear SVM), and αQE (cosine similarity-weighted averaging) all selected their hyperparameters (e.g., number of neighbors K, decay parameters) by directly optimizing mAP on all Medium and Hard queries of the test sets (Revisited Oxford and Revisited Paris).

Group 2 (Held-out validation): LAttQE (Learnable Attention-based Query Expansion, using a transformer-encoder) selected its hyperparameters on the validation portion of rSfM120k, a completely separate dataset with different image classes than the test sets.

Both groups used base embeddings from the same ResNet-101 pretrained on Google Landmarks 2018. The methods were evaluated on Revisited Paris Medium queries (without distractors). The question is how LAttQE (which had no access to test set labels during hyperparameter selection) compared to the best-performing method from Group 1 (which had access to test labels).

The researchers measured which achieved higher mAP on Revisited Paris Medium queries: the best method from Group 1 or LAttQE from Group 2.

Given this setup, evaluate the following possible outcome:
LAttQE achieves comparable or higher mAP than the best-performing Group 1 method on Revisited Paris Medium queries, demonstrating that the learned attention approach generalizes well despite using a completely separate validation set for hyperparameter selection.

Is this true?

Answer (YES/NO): YES